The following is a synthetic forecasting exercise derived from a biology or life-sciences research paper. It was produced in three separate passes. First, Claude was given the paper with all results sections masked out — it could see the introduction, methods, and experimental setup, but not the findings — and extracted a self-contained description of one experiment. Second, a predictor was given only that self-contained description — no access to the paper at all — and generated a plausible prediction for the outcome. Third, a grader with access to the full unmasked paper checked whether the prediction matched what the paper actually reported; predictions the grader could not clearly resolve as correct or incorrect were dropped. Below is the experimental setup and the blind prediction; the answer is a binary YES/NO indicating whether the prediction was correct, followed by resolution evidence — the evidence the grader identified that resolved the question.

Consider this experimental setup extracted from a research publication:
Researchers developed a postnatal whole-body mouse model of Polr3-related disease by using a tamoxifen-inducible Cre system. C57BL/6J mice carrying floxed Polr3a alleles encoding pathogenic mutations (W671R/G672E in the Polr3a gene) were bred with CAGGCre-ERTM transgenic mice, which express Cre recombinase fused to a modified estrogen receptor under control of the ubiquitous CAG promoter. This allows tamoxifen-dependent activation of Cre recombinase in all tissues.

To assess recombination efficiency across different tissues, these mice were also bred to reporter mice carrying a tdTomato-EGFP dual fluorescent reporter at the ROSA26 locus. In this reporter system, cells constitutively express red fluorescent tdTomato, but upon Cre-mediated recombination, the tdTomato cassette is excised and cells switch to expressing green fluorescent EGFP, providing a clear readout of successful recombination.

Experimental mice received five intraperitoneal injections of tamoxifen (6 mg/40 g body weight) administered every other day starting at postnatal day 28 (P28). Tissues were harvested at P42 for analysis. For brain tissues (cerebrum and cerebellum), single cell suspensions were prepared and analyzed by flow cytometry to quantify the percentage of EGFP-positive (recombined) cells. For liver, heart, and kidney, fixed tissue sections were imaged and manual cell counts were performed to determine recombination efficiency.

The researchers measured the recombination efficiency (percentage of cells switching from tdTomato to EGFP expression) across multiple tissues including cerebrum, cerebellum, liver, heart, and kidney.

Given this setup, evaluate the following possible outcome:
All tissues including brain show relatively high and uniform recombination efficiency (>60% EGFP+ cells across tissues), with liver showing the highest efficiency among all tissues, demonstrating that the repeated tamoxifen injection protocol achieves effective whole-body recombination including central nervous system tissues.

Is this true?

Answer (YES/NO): NO